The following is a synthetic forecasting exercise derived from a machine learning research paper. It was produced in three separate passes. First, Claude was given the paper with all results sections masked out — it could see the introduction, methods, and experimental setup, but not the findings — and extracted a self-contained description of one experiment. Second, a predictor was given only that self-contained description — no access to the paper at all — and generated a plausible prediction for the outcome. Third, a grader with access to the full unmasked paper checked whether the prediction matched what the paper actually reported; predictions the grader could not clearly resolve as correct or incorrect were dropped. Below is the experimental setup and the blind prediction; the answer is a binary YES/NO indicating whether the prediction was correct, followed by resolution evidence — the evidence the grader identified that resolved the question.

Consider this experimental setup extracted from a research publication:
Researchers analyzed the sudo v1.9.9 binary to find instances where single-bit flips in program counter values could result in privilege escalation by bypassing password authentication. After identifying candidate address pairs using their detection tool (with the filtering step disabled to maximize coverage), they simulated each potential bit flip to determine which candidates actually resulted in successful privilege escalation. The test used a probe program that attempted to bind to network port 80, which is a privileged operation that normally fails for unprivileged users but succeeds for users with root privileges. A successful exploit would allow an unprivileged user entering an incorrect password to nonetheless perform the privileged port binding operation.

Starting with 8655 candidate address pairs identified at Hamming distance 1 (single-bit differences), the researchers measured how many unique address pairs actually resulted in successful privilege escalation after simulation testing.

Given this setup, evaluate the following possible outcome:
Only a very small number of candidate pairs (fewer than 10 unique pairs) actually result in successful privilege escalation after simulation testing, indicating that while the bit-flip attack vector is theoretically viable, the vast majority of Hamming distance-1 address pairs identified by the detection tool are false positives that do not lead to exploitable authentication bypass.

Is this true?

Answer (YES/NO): NO